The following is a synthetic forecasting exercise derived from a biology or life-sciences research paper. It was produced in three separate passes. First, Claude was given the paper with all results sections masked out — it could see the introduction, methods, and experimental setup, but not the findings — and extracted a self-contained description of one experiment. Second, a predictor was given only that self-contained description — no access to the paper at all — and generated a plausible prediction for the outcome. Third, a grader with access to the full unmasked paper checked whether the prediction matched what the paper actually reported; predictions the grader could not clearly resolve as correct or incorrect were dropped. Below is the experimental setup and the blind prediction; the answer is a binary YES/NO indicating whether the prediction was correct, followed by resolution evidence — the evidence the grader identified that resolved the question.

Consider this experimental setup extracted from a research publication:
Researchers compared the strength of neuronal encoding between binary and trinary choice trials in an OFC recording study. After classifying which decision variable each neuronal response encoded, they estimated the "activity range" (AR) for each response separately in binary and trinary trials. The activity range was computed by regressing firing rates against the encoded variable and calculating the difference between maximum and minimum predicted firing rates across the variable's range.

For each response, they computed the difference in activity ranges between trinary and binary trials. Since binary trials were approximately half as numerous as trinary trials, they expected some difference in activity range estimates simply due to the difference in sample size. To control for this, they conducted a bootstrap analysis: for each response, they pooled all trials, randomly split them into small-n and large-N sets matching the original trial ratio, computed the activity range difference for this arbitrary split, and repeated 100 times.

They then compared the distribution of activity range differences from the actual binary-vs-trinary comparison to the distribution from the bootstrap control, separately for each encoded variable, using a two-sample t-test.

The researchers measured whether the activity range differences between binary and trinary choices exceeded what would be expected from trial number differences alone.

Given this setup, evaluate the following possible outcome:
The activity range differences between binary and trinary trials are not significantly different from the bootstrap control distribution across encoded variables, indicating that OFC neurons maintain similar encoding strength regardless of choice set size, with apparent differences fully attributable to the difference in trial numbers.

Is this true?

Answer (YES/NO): YES